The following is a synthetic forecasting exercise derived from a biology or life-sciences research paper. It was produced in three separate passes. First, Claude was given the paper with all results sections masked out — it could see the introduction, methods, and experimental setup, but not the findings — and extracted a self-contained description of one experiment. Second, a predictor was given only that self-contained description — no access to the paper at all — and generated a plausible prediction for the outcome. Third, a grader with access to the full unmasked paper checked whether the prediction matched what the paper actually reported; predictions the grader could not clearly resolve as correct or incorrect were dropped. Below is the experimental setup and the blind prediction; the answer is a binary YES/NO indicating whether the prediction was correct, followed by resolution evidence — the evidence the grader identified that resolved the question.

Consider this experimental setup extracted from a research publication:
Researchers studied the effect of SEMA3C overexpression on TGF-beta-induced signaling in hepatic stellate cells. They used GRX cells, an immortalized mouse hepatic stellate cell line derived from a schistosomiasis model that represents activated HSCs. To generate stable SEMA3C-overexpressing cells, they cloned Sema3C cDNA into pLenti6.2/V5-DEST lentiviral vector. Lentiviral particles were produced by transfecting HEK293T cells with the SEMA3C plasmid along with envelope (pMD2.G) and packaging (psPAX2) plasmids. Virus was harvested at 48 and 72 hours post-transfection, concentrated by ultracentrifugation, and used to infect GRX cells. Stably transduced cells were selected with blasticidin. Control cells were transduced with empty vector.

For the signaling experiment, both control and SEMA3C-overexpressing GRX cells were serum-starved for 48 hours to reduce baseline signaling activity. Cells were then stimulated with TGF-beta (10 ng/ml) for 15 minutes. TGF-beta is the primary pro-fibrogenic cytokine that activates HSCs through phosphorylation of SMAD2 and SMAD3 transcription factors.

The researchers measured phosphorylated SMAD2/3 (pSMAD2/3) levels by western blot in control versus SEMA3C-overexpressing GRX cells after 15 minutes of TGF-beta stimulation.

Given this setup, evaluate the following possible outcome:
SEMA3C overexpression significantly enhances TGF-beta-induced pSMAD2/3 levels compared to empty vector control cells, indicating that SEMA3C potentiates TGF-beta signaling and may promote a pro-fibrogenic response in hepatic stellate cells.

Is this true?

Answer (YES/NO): YES